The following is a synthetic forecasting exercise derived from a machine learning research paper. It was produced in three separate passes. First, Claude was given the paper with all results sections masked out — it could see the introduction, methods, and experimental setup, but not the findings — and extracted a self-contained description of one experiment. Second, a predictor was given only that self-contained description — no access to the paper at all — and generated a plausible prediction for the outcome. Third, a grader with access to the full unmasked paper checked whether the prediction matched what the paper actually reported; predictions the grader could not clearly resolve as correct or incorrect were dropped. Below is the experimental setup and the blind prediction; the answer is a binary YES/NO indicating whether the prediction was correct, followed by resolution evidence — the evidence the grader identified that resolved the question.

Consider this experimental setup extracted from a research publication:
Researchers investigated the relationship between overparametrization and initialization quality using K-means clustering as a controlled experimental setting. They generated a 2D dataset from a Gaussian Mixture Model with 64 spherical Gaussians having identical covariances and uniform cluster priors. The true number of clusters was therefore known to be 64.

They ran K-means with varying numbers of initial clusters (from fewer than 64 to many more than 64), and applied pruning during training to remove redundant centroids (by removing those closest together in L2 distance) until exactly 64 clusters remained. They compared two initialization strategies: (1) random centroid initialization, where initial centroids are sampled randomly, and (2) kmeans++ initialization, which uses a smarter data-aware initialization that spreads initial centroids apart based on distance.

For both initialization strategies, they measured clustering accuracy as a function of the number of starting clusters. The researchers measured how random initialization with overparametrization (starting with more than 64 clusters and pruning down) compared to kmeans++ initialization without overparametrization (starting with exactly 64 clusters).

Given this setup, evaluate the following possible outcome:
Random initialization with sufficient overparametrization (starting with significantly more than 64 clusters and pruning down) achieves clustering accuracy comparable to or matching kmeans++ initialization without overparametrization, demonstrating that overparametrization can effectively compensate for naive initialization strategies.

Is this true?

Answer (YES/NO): YES